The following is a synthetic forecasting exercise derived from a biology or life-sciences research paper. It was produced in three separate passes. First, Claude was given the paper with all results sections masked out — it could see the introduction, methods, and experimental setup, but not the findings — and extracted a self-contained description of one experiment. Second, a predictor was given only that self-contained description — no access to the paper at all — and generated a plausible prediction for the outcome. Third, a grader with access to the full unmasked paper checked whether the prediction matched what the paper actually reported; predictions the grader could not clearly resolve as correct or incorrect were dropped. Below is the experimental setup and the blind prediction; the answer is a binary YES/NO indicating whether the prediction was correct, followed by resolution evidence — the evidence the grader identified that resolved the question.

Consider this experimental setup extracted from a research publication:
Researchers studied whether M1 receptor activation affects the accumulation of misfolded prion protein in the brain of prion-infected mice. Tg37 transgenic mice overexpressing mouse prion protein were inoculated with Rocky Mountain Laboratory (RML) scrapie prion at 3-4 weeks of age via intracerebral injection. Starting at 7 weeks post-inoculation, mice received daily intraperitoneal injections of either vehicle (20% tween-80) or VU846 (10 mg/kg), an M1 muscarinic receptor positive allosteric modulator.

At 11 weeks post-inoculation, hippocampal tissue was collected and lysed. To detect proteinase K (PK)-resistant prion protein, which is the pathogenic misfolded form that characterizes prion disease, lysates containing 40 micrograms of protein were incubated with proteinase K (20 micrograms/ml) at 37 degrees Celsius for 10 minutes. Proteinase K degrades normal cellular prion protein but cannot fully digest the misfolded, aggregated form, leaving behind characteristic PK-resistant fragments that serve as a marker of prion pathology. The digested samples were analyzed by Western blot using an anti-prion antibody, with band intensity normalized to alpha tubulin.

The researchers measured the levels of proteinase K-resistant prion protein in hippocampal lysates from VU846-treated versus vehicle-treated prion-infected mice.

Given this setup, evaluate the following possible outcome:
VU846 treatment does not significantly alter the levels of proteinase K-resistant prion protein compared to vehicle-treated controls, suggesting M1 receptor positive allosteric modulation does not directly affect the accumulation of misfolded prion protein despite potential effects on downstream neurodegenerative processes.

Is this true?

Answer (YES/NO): NO